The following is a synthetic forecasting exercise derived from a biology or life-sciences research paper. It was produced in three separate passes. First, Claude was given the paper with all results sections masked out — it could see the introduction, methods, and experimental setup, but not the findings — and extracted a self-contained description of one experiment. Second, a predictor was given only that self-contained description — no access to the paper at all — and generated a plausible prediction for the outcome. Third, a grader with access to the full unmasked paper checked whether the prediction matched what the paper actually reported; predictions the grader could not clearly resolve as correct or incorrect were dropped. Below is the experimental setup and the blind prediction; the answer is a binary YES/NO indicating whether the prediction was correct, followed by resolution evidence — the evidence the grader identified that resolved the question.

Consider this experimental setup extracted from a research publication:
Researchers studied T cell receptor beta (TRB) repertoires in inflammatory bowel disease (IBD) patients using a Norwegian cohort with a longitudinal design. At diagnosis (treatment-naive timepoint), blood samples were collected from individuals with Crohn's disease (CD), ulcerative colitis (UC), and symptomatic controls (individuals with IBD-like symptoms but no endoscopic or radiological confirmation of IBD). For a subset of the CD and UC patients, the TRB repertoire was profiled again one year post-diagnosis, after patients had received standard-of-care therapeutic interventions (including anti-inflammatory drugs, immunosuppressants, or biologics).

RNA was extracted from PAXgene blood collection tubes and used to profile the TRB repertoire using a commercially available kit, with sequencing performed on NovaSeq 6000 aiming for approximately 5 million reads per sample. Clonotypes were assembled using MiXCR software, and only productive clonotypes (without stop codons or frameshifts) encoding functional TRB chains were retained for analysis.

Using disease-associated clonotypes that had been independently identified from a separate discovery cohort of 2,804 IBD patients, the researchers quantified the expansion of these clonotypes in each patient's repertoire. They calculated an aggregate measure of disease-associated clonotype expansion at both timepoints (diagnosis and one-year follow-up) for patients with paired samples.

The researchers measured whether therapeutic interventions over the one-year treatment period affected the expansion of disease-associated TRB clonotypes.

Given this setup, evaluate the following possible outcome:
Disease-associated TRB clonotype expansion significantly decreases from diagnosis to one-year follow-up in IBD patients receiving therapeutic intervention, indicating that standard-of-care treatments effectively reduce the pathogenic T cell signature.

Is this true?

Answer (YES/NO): NO